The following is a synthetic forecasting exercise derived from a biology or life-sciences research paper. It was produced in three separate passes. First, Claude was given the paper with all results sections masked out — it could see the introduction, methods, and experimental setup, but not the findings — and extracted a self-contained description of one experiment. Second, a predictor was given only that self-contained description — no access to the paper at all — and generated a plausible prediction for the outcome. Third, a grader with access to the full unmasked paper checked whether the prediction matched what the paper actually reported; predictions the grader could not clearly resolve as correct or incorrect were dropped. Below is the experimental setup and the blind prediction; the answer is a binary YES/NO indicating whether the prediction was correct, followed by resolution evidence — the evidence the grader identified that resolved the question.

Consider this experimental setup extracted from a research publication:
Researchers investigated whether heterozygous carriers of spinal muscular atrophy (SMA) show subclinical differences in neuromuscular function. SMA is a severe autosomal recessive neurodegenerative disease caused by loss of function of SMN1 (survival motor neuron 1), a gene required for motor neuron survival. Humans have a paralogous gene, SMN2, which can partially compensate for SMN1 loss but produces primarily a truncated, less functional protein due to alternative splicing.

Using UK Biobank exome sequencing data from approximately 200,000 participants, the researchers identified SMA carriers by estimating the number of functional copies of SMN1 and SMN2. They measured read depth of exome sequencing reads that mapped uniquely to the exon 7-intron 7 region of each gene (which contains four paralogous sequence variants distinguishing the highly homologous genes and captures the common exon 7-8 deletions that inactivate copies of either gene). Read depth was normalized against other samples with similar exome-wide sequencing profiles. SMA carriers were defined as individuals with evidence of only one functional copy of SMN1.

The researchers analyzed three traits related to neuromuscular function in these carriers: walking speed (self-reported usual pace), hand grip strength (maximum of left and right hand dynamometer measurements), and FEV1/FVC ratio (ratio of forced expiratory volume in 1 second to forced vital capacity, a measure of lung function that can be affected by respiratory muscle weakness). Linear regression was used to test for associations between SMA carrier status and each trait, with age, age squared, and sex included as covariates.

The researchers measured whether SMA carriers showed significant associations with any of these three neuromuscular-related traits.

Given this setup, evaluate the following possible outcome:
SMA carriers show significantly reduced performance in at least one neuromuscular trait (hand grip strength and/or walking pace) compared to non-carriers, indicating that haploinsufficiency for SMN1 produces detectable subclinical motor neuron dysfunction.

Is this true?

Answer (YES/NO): NO